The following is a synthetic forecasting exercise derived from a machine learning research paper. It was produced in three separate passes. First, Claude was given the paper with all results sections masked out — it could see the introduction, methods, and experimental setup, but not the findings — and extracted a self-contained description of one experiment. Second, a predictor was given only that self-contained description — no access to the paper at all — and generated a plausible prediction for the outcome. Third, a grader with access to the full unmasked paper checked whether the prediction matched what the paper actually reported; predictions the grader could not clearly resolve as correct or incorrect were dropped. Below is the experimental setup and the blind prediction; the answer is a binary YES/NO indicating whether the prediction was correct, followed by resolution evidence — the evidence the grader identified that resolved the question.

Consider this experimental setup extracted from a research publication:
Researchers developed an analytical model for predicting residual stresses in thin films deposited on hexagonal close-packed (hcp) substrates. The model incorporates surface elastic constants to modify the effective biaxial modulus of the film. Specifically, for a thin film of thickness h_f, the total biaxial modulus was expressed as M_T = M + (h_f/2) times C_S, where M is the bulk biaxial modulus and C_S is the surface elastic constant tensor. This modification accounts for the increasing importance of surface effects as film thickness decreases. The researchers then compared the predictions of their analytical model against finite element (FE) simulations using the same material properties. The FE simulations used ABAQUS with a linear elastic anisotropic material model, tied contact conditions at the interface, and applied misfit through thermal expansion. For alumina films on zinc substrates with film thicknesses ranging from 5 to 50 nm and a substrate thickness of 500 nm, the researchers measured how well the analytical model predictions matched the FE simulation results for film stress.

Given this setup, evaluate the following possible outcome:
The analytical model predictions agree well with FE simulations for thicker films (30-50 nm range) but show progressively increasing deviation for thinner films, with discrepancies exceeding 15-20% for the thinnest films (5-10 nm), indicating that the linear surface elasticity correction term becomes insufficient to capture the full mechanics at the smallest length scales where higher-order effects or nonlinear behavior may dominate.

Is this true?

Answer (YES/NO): NO